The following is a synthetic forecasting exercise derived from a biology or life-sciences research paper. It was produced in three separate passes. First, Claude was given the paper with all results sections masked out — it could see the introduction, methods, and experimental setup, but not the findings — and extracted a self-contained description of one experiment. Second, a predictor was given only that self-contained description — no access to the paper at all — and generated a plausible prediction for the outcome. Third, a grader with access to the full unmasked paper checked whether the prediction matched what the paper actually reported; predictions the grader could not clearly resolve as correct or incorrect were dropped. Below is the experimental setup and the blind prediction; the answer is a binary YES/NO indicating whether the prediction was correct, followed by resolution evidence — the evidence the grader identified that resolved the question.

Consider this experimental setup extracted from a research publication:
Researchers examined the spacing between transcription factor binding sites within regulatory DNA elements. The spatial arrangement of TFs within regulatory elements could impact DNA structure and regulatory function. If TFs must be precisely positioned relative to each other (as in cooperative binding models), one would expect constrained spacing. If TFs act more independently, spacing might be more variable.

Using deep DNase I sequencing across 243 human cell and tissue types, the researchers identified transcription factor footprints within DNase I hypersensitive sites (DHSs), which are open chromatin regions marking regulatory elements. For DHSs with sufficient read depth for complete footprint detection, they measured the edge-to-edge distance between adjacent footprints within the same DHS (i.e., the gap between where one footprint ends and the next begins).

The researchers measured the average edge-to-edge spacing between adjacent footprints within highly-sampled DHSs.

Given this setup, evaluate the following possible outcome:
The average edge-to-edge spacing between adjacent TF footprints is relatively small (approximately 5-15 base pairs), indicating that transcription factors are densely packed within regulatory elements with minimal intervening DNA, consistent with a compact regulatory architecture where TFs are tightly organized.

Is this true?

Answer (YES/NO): NO